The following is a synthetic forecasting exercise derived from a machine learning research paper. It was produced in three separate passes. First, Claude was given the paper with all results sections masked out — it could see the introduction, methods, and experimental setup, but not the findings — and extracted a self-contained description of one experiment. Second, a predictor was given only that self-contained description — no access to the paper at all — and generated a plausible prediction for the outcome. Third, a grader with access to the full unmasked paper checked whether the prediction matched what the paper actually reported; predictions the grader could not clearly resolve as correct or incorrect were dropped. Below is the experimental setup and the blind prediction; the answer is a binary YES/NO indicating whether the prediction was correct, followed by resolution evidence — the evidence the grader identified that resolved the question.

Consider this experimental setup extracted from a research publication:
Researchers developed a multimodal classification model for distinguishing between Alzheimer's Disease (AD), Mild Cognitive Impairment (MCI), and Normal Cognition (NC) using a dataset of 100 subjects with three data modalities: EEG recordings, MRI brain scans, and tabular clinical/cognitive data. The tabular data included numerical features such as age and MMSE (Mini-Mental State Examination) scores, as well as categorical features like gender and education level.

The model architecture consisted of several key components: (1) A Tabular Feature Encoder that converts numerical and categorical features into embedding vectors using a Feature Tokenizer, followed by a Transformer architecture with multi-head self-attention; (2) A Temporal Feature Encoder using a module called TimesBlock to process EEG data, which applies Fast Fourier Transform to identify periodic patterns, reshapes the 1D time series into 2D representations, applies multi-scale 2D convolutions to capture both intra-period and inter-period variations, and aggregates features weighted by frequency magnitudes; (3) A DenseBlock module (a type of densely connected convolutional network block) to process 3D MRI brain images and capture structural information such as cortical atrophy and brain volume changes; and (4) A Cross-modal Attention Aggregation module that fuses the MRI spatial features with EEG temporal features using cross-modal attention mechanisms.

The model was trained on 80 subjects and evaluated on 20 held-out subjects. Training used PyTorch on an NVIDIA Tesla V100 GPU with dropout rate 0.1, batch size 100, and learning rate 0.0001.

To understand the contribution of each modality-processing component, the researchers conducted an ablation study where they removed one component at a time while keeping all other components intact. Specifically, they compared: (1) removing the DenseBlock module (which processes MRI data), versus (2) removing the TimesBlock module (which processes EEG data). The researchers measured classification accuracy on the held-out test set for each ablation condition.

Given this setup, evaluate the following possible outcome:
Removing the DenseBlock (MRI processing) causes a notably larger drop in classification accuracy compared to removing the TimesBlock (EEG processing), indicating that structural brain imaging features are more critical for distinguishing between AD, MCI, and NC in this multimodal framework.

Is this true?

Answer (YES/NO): YES